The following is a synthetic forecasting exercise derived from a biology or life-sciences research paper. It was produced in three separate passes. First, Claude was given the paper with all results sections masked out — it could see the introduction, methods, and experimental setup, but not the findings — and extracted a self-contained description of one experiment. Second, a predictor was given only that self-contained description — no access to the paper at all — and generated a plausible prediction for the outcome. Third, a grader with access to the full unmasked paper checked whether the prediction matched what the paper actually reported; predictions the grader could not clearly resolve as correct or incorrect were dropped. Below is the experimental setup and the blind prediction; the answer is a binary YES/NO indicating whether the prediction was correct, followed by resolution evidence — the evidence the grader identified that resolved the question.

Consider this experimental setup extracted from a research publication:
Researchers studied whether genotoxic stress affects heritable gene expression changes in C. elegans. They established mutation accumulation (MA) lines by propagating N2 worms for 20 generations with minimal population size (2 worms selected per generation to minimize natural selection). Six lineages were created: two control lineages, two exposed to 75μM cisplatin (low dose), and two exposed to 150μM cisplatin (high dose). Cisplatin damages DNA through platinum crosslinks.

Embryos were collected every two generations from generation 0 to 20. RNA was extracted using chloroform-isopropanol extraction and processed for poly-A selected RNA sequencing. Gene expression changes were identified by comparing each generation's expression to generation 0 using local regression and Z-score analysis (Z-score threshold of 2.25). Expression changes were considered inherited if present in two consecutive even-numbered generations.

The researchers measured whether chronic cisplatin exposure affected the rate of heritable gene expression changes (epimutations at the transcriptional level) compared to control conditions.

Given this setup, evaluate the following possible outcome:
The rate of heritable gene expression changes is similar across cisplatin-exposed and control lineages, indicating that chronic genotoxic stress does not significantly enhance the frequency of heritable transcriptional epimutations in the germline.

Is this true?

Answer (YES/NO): YES